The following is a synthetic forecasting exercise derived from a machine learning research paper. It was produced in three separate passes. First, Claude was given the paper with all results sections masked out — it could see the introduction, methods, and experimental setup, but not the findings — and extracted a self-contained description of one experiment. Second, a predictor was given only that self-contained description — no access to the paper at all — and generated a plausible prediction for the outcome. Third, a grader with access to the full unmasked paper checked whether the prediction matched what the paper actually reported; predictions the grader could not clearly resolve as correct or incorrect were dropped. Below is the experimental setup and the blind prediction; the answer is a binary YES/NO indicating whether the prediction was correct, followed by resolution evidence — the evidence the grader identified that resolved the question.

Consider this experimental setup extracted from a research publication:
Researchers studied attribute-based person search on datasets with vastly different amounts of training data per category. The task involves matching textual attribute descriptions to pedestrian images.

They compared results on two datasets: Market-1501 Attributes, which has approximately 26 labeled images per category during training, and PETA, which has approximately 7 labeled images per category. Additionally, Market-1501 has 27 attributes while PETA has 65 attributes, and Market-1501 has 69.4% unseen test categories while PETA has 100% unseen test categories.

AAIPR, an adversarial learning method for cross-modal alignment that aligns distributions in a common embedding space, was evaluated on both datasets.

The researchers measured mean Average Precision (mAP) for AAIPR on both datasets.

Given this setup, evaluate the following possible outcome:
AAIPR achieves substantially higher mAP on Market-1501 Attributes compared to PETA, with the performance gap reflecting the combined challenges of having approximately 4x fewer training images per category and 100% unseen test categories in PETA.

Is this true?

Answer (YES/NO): NO